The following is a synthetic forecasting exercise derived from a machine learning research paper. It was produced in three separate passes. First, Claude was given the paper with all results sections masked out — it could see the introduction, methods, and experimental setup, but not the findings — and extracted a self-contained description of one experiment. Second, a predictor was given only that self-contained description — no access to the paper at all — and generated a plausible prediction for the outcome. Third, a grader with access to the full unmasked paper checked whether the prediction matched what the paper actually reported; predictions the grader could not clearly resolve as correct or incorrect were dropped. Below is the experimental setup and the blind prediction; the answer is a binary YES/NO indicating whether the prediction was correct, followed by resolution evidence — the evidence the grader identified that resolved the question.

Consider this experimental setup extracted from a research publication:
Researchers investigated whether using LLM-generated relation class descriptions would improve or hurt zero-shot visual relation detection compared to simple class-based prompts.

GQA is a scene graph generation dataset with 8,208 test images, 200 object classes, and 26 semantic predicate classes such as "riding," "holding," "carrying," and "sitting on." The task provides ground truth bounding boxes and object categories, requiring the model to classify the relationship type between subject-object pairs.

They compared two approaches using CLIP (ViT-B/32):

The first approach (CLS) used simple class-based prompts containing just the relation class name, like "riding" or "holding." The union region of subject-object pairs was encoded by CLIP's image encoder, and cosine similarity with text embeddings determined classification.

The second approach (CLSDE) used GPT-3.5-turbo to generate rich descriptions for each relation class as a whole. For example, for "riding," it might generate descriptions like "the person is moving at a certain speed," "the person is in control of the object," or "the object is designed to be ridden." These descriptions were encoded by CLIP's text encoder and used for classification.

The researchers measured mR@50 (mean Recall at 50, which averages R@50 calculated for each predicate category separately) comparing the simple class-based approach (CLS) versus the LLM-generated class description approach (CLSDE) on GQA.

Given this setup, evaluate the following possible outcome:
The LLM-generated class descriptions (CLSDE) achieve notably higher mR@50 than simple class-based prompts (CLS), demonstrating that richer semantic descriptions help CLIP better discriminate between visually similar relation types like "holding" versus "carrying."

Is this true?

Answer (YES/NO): NO